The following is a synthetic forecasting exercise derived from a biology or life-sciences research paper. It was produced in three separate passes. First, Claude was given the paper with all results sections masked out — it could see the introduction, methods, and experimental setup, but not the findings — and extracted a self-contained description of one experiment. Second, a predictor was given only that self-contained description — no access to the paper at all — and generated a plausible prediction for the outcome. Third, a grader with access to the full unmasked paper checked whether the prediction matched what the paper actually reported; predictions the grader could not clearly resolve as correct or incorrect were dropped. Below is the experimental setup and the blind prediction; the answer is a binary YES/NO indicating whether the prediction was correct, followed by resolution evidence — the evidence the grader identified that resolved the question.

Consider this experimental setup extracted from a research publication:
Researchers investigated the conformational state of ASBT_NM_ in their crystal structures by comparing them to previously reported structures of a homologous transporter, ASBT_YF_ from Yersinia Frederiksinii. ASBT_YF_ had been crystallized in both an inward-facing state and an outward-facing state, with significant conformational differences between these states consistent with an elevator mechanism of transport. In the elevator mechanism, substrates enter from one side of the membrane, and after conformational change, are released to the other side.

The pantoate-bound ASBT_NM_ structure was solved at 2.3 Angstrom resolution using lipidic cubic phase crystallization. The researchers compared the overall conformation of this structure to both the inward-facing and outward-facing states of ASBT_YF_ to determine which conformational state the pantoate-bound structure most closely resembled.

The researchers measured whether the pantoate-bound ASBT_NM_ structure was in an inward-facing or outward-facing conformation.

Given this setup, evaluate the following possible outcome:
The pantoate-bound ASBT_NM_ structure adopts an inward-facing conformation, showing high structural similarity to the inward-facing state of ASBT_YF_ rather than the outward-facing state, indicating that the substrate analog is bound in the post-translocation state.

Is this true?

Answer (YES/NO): YES